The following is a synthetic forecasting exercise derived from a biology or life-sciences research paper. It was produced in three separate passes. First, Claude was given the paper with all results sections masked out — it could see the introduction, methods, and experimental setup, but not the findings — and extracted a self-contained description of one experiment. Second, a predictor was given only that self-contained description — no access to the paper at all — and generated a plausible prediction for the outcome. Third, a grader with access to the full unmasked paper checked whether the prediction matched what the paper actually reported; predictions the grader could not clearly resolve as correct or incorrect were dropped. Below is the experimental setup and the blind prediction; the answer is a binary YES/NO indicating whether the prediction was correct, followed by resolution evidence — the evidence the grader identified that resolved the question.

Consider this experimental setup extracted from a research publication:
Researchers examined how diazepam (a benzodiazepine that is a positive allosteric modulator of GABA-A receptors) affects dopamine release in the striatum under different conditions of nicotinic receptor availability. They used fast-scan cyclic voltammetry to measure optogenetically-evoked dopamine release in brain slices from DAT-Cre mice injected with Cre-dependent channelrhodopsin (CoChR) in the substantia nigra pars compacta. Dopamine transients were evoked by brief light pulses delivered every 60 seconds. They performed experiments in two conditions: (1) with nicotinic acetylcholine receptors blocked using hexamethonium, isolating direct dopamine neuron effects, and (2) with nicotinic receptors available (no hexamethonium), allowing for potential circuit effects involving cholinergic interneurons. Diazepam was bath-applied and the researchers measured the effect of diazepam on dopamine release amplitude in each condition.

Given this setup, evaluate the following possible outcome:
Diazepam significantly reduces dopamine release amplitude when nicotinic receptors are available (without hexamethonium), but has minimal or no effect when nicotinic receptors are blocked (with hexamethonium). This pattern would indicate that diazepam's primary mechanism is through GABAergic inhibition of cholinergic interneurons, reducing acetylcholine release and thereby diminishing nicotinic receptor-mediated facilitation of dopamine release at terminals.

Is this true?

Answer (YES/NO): NO